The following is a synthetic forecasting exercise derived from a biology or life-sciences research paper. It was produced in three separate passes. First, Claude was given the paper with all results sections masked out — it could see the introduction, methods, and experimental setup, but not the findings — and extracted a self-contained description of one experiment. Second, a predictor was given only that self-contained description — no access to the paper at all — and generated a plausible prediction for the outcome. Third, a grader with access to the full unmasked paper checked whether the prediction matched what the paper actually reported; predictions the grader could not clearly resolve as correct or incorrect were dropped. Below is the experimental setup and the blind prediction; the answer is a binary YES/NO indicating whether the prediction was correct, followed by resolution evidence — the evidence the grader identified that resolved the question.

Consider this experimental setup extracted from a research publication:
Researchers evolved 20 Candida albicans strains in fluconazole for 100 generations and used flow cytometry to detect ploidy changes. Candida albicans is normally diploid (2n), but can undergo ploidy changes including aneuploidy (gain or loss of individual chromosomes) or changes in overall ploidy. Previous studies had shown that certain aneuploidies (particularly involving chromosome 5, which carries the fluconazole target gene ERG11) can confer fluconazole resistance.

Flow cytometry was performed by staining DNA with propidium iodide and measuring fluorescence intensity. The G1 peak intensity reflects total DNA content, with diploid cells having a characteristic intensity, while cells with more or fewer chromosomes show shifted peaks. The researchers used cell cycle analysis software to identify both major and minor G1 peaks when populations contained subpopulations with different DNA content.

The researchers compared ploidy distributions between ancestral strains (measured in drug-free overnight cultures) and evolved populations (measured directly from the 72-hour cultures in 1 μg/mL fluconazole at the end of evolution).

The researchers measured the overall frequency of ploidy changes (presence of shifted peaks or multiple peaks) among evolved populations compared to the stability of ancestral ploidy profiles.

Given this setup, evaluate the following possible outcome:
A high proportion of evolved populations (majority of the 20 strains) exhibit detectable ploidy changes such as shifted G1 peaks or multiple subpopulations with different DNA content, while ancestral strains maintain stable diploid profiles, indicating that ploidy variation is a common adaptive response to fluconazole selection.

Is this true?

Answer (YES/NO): YES